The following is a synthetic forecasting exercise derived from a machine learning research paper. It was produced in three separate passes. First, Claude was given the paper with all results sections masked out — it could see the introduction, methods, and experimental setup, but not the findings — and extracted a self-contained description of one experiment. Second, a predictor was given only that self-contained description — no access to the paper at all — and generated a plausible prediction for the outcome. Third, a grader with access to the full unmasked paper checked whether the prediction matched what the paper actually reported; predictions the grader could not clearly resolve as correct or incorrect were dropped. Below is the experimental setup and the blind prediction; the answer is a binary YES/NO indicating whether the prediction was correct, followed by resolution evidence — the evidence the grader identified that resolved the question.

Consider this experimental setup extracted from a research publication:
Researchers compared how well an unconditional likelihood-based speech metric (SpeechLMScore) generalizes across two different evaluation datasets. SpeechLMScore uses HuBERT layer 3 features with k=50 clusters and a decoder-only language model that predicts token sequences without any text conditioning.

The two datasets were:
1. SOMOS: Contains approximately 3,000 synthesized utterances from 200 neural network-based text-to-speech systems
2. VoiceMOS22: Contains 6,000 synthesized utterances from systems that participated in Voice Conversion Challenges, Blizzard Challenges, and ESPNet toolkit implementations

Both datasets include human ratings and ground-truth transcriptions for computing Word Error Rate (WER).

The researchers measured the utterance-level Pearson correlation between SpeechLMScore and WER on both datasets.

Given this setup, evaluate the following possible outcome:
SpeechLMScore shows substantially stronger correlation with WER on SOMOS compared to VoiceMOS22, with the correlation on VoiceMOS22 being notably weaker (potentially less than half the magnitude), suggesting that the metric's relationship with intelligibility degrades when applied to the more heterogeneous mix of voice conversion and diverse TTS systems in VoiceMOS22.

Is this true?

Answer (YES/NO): NO